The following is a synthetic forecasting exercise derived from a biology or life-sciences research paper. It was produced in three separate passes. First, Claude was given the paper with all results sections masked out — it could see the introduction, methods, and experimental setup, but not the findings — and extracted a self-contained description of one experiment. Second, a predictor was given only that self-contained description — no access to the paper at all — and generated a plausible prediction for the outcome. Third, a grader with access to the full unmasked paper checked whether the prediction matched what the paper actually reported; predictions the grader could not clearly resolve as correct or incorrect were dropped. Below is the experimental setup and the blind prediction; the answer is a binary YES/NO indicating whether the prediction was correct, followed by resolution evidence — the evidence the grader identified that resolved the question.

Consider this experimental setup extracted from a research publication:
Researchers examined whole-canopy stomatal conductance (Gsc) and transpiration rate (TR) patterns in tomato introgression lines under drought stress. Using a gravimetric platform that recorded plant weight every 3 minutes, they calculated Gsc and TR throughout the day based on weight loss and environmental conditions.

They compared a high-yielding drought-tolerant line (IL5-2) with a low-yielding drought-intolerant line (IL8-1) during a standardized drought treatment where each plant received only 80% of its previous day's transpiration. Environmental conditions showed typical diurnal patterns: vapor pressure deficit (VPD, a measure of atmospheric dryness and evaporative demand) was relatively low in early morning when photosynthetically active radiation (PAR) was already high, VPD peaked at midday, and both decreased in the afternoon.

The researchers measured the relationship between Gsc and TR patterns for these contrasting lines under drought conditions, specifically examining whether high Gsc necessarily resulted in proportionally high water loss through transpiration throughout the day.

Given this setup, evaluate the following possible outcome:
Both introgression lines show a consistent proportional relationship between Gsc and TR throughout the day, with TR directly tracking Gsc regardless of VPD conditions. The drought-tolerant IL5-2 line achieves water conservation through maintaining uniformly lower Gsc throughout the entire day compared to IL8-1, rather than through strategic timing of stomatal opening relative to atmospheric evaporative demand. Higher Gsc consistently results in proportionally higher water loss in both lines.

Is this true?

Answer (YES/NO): NO